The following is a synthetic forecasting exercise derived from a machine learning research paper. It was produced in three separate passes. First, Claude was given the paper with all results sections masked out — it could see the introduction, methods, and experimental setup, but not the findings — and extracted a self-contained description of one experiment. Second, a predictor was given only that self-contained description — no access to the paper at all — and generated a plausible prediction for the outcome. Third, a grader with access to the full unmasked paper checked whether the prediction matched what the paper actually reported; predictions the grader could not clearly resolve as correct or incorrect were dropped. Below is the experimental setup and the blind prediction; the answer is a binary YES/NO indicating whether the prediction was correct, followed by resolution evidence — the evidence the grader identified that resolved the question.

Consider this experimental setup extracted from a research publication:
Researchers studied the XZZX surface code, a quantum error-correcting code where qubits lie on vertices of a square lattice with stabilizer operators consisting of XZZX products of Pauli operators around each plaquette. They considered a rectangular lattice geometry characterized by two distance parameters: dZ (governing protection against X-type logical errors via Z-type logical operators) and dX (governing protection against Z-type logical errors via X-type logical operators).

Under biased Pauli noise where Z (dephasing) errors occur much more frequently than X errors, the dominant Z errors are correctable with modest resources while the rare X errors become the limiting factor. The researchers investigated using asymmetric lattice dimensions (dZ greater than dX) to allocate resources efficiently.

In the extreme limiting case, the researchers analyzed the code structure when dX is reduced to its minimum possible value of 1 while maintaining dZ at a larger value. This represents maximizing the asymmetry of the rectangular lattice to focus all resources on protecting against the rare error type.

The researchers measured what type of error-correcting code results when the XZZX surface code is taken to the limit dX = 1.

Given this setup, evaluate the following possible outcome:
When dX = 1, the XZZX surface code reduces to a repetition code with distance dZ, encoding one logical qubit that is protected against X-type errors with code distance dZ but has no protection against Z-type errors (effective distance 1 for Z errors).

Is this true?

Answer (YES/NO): NO